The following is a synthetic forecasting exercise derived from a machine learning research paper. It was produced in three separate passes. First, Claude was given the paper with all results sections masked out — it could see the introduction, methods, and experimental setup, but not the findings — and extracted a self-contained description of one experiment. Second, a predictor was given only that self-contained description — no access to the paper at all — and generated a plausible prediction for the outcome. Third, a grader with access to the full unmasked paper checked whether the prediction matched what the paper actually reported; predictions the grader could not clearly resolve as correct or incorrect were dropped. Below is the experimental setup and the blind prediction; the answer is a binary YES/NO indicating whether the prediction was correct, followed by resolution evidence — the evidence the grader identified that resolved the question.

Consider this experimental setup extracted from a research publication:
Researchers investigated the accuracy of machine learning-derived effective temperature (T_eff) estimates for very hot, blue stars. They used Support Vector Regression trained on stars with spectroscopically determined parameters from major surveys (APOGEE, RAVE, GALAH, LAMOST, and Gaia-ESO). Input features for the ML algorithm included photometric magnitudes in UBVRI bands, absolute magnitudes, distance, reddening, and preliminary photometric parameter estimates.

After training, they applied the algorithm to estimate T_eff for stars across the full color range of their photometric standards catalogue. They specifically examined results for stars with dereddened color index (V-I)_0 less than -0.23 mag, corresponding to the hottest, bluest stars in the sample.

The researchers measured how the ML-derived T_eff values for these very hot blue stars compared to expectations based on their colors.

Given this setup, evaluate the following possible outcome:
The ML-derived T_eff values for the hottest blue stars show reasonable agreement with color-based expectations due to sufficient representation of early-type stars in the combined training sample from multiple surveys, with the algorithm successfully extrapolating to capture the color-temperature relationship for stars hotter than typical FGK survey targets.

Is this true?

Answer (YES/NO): NO